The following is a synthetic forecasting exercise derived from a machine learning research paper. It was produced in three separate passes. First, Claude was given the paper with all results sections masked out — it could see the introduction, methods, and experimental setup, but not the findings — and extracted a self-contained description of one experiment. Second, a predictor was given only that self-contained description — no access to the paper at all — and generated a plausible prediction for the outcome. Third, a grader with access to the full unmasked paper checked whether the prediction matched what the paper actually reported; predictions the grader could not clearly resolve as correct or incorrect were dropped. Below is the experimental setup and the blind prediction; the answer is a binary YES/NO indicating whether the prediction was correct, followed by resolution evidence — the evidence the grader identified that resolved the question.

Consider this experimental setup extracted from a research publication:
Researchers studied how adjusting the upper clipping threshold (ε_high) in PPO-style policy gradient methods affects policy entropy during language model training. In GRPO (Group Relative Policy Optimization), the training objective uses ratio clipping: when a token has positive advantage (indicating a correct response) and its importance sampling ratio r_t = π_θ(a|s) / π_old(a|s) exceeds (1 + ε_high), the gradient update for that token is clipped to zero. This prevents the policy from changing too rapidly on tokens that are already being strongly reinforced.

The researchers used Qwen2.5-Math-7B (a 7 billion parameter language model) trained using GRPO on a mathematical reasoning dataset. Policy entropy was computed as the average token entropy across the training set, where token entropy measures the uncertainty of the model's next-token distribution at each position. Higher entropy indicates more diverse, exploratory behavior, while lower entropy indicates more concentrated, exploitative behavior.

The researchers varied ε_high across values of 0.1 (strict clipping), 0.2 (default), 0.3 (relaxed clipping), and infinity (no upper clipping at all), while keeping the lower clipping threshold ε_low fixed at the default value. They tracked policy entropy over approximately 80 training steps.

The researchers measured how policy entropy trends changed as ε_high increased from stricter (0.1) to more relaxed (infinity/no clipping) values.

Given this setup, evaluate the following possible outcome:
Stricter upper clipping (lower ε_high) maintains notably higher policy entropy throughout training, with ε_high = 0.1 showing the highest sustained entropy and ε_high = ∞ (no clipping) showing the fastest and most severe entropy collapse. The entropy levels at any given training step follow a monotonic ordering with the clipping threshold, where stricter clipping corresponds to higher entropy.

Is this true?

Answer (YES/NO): NO